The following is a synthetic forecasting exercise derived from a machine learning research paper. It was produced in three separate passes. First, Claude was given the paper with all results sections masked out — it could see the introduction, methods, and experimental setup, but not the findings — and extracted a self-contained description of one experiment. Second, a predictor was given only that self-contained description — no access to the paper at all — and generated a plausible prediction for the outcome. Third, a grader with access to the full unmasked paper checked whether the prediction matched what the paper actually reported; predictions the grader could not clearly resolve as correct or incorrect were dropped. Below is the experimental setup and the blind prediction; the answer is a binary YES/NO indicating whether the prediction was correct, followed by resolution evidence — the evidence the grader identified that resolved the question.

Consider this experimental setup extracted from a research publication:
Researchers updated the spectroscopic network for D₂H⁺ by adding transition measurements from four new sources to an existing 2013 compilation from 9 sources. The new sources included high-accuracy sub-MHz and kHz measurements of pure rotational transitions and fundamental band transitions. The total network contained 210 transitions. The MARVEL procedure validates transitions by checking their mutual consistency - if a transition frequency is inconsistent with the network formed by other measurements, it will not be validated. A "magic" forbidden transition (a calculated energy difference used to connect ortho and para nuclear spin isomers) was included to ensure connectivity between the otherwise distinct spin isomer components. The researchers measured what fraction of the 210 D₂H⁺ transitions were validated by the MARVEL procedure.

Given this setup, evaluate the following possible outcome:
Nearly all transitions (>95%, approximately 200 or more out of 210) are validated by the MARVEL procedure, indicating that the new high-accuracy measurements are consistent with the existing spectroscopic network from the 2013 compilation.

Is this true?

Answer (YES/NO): YES